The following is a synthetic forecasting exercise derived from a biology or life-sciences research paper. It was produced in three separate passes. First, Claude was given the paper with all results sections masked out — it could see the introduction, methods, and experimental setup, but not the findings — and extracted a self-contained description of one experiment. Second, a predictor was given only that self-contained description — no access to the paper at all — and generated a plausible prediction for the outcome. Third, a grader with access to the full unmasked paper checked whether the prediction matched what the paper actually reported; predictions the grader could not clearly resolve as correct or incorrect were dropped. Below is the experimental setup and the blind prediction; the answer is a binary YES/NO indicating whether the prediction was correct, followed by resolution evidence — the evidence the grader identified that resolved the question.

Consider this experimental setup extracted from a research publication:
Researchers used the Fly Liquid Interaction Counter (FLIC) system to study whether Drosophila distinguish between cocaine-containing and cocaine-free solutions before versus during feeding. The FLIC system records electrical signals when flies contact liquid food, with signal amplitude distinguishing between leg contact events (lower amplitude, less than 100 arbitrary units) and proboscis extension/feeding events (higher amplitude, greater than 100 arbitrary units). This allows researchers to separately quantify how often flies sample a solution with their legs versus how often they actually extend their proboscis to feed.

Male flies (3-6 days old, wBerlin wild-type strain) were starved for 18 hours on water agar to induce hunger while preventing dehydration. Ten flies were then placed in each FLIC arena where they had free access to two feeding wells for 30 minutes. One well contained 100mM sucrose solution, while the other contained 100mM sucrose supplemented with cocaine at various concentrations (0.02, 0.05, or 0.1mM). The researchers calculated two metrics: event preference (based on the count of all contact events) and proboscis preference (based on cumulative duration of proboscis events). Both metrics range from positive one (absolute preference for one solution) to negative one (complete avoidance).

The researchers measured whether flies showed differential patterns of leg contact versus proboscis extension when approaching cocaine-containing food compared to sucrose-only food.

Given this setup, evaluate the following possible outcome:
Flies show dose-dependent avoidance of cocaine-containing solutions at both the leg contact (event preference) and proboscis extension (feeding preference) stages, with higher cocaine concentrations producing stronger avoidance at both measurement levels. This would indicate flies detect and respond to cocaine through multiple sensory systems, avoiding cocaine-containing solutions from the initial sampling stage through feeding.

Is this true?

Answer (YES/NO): NO